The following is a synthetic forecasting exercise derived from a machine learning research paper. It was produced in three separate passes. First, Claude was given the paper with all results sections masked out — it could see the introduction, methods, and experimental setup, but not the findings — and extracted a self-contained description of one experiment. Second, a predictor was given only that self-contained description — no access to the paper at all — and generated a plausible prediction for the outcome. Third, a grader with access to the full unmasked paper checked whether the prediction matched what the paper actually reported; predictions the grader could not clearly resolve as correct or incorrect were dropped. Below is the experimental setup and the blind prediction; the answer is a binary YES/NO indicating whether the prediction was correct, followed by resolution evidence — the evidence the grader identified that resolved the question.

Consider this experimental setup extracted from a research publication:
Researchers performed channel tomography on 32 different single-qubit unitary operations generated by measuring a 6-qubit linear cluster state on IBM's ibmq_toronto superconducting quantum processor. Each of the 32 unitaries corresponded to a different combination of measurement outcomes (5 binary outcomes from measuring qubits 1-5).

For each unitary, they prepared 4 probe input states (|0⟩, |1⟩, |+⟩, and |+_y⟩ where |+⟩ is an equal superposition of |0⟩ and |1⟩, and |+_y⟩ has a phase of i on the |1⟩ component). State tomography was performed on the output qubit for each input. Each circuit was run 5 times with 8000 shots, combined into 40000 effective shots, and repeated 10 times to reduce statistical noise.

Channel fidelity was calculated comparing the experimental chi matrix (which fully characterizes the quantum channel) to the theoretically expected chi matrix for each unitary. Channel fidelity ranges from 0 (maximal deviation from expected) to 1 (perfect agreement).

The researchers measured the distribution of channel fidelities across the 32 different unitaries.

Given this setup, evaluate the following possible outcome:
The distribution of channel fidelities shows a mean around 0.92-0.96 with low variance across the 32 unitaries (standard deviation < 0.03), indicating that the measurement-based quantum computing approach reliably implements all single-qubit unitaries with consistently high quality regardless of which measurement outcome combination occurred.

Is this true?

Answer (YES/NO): NO